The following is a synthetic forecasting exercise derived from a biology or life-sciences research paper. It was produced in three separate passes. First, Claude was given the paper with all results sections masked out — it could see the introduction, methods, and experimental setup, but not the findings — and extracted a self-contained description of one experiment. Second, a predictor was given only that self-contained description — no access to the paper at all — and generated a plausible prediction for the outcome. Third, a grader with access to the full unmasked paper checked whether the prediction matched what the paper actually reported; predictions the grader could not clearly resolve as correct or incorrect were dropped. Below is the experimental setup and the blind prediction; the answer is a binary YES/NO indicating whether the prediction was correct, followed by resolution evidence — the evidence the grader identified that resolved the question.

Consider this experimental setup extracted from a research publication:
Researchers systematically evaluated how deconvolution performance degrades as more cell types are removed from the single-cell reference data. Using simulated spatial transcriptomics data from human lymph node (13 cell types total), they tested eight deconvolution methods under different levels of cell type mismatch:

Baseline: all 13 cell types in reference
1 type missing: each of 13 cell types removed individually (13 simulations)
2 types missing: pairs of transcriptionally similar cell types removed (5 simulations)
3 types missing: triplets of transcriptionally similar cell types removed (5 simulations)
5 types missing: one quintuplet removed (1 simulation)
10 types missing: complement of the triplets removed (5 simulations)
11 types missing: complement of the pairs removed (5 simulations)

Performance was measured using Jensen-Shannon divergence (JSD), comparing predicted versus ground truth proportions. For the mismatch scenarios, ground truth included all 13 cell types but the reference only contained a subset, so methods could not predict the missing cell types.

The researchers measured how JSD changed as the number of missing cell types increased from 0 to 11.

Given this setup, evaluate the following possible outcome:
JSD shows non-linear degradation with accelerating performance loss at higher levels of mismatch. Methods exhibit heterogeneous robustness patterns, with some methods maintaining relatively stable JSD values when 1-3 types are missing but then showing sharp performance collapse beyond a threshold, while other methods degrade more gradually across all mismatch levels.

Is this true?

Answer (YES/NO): NO